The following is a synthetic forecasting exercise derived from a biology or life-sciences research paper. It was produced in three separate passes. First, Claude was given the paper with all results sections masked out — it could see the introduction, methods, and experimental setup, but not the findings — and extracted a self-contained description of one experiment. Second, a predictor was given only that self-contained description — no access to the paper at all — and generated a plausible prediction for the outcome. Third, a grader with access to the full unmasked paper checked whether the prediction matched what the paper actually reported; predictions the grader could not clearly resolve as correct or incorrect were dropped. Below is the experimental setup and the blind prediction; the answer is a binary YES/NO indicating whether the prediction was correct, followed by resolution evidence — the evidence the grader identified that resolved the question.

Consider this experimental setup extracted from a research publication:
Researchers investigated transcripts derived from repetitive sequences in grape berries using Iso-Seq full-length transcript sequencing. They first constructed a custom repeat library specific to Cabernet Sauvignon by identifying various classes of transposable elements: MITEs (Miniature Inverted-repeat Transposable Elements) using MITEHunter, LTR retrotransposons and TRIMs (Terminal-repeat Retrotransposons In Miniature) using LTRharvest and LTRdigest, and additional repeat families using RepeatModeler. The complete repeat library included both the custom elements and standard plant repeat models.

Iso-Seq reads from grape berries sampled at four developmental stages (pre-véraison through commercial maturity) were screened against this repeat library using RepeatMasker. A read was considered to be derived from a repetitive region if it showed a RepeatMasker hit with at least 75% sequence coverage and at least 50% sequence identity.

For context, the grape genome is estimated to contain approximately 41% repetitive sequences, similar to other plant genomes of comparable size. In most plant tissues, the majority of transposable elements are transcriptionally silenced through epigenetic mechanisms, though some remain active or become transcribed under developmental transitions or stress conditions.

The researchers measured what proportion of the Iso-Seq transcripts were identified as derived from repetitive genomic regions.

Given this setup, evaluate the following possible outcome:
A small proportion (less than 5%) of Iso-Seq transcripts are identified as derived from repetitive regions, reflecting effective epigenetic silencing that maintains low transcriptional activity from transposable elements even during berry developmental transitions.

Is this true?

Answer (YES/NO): YES